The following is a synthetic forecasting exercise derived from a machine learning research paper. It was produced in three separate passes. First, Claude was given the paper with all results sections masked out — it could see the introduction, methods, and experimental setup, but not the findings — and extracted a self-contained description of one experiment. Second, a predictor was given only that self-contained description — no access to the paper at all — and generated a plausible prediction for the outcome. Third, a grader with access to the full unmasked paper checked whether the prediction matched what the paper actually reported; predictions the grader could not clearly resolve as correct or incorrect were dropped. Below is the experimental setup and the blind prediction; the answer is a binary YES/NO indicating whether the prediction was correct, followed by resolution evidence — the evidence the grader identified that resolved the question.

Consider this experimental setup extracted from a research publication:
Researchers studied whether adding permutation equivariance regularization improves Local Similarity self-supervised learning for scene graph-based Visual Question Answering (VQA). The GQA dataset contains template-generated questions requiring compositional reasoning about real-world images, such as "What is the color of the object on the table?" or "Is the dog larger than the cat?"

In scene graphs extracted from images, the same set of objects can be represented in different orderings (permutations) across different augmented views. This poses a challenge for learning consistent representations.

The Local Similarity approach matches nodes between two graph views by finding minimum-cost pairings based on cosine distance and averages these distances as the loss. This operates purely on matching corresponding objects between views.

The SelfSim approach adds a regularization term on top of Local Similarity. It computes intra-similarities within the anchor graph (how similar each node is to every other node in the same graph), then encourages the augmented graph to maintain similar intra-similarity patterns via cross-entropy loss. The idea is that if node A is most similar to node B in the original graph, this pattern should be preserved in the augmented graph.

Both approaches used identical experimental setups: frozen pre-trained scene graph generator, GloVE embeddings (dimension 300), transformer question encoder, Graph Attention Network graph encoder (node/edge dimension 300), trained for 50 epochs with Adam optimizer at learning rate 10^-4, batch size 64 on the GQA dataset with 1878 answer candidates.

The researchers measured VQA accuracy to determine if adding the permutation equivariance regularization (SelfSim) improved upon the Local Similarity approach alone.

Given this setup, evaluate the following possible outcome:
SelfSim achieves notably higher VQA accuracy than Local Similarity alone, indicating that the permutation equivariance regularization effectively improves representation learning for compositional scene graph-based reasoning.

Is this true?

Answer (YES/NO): YES